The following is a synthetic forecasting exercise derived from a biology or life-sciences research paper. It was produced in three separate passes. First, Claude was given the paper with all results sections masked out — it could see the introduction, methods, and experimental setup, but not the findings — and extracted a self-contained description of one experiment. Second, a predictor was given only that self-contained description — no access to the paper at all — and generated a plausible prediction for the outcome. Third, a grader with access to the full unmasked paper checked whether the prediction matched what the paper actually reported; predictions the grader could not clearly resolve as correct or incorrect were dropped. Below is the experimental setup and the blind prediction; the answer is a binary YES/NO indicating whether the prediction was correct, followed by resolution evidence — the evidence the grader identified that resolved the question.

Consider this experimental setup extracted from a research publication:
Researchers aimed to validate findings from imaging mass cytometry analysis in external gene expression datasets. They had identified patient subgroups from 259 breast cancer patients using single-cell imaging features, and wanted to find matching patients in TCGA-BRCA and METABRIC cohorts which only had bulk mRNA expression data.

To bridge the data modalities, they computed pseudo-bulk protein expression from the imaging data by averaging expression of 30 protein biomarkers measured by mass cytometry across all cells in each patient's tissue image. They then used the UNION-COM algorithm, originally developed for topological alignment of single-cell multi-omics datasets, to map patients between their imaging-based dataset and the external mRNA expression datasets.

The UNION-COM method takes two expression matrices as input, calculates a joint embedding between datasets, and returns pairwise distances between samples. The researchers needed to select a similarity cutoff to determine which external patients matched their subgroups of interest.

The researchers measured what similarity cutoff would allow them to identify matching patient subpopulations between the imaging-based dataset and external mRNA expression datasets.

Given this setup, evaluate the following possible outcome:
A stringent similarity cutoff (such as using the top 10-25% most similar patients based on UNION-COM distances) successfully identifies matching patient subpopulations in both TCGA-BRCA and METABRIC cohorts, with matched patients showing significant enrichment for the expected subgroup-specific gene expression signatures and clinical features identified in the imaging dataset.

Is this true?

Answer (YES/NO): YES